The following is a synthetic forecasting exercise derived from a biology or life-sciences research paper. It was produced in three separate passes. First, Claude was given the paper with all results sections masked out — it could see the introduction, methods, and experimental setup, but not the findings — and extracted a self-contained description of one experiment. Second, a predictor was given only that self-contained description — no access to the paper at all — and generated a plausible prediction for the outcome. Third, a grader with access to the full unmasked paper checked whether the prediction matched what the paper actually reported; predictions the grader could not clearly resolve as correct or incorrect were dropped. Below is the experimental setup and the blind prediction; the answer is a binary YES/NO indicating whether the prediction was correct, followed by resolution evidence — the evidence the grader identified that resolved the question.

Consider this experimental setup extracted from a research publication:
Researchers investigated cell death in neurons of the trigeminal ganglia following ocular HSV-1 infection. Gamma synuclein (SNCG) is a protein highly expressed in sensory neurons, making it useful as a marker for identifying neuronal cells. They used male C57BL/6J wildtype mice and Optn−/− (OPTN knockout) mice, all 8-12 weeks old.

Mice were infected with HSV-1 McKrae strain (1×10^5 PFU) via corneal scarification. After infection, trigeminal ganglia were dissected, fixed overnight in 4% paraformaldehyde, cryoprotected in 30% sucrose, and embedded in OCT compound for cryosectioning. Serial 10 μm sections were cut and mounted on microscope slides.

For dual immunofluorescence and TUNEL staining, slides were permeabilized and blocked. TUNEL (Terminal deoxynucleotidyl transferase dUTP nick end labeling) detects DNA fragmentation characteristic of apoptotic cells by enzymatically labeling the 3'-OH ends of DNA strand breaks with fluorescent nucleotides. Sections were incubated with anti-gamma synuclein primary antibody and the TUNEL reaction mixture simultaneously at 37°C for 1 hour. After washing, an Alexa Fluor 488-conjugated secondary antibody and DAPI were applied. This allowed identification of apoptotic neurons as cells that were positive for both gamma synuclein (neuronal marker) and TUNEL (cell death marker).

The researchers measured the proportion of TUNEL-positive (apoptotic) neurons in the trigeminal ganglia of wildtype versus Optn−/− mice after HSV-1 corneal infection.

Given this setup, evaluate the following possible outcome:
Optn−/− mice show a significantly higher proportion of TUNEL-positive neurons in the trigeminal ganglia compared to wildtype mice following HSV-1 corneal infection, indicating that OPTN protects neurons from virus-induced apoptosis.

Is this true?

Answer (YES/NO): NO